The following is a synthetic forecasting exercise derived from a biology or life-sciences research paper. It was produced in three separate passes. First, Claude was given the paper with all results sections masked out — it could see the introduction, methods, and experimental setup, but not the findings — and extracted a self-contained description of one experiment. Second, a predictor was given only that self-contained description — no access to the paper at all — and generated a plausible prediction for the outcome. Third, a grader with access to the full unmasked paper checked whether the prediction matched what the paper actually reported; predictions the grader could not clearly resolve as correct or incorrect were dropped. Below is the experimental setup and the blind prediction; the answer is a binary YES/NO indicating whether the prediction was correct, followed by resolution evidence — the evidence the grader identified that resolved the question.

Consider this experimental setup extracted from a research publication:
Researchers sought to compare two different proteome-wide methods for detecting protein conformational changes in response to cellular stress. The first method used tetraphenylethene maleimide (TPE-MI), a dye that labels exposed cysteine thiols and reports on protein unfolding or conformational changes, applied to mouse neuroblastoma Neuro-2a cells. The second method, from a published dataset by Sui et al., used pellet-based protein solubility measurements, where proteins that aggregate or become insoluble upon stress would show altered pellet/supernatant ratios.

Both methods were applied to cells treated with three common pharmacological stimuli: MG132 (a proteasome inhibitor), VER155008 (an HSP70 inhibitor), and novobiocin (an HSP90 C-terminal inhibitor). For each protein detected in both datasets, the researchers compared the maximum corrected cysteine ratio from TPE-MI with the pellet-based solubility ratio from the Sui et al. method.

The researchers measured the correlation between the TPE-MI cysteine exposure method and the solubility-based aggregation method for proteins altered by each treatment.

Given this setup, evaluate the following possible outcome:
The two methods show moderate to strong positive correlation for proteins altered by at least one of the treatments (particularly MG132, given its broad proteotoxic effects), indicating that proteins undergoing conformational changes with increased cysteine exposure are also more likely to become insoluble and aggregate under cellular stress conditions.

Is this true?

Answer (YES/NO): NO